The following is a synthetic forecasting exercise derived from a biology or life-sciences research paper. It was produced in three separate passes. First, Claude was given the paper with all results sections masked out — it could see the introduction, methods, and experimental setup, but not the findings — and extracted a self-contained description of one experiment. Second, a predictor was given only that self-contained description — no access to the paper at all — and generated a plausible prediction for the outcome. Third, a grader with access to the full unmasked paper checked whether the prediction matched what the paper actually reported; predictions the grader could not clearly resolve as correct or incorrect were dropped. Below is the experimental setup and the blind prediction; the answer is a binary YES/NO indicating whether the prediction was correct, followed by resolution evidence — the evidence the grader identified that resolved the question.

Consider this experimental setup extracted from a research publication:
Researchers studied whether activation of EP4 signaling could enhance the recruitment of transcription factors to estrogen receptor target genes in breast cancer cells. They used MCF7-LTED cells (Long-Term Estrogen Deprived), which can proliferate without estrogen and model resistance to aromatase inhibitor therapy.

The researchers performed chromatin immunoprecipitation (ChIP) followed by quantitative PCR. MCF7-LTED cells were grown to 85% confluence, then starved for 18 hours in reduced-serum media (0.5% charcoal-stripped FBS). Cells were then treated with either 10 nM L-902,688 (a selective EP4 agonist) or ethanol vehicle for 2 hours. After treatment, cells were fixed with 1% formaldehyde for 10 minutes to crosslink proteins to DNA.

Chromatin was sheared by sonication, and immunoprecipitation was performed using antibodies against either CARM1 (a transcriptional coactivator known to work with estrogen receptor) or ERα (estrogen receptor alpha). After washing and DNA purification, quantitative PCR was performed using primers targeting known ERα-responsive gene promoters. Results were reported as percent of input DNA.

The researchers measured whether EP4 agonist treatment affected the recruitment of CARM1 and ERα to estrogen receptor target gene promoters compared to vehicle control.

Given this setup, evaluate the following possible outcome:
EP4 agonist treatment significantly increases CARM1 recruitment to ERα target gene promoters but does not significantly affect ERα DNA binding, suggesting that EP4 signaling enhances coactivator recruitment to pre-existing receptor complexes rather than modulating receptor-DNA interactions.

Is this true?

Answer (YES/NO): NO